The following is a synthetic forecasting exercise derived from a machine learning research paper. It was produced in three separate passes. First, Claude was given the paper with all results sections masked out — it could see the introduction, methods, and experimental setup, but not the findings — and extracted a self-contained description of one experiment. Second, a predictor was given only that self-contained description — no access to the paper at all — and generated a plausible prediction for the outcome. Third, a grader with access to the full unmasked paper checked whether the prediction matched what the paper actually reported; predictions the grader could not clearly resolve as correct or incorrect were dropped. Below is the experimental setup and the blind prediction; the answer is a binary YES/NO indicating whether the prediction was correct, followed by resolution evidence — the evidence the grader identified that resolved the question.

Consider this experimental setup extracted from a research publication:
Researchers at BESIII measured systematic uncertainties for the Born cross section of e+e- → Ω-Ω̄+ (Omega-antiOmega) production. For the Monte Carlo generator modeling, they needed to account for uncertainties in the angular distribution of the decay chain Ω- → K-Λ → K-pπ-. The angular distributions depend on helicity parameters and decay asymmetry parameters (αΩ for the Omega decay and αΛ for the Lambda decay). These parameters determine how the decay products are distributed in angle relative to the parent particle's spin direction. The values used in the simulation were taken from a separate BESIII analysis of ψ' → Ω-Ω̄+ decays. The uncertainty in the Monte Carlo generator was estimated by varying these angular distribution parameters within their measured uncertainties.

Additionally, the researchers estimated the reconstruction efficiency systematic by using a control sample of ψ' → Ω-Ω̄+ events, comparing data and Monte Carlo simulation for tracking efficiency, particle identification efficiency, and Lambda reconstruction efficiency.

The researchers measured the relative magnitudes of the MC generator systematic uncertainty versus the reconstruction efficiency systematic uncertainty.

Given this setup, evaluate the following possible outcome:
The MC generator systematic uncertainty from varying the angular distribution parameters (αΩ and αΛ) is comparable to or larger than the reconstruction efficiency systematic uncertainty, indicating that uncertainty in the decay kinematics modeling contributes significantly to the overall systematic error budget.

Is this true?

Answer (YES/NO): YES